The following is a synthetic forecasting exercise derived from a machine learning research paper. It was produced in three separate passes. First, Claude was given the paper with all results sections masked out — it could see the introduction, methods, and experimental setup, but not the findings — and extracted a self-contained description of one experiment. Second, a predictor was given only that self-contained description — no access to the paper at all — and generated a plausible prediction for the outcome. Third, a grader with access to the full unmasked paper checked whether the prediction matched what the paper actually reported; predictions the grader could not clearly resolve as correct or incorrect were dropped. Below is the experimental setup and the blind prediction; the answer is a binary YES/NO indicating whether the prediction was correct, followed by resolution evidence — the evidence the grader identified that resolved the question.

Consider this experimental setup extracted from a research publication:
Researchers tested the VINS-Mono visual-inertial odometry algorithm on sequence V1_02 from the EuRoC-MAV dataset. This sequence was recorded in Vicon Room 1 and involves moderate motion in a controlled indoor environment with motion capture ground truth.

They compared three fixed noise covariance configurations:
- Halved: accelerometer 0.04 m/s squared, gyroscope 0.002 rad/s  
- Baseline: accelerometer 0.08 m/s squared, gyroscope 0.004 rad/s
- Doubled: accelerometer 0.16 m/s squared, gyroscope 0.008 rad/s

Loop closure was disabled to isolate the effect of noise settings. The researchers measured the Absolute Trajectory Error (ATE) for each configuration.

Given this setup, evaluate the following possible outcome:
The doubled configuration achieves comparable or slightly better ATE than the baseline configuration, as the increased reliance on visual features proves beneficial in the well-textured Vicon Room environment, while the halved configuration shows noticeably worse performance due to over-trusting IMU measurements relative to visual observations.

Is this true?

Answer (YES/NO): YES